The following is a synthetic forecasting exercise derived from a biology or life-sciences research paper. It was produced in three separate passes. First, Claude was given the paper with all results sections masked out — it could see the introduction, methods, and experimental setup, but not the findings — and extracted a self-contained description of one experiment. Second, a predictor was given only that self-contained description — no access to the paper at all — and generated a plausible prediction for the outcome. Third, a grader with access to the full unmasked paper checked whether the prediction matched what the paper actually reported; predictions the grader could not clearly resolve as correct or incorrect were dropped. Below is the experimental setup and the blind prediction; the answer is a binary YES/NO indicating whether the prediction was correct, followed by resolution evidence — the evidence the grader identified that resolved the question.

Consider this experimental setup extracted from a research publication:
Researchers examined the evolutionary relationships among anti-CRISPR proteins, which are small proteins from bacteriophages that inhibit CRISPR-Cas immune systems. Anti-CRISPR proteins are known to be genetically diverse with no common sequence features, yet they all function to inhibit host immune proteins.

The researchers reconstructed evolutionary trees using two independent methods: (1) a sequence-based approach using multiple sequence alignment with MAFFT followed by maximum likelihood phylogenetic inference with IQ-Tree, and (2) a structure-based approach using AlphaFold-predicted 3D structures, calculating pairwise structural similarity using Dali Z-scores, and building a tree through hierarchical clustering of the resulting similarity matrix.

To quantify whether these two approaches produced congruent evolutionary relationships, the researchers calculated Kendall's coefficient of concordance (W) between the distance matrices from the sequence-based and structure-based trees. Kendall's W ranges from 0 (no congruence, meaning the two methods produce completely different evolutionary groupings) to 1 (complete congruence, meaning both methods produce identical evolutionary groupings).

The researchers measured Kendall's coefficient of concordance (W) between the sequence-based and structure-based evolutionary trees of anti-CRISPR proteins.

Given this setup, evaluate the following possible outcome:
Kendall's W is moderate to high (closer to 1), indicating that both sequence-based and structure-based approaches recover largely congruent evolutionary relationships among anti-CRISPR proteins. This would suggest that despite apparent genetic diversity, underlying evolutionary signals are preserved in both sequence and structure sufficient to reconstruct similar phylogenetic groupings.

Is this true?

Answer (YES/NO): NO